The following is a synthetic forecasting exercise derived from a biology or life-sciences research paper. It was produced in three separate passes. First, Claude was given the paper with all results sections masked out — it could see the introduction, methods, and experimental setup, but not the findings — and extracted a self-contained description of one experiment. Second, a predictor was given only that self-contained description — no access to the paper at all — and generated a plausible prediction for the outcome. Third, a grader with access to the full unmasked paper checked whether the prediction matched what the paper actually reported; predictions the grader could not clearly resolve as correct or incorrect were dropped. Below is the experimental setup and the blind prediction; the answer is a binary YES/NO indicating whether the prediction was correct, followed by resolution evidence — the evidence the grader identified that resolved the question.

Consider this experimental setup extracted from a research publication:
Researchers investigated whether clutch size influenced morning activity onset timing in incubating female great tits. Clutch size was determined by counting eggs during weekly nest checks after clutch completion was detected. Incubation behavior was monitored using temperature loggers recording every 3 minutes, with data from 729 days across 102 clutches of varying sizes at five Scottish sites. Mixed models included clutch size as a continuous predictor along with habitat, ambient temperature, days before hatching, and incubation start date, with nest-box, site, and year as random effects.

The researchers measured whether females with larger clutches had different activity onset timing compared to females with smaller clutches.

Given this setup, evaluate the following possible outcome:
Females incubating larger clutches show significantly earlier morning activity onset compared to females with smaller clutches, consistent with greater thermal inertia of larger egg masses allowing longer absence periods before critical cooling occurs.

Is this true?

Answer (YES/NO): NO